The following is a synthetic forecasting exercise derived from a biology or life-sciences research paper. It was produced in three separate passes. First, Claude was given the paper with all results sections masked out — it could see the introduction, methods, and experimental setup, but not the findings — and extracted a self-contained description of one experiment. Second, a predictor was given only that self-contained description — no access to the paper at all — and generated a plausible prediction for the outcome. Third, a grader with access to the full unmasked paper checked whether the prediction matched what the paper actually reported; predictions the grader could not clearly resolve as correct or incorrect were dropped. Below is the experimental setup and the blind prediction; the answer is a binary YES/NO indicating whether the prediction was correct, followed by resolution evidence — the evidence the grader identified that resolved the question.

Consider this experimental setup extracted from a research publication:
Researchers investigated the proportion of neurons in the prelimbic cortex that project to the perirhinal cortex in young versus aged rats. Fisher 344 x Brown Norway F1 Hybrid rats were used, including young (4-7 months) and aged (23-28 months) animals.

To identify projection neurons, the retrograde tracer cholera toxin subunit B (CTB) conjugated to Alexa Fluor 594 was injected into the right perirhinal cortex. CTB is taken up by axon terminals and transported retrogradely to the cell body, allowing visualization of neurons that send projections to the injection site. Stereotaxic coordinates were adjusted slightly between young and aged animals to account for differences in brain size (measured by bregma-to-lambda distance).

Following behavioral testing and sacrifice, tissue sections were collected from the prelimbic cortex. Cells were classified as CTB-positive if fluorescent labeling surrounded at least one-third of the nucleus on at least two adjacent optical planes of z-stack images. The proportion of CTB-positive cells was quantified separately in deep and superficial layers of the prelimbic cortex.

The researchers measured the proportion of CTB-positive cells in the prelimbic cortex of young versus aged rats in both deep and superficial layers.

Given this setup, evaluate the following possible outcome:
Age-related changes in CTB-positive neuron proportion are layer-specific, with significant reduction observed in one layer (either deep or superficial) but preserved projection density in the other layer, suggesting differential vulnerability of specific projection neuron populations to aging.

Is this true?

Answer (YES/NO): NO